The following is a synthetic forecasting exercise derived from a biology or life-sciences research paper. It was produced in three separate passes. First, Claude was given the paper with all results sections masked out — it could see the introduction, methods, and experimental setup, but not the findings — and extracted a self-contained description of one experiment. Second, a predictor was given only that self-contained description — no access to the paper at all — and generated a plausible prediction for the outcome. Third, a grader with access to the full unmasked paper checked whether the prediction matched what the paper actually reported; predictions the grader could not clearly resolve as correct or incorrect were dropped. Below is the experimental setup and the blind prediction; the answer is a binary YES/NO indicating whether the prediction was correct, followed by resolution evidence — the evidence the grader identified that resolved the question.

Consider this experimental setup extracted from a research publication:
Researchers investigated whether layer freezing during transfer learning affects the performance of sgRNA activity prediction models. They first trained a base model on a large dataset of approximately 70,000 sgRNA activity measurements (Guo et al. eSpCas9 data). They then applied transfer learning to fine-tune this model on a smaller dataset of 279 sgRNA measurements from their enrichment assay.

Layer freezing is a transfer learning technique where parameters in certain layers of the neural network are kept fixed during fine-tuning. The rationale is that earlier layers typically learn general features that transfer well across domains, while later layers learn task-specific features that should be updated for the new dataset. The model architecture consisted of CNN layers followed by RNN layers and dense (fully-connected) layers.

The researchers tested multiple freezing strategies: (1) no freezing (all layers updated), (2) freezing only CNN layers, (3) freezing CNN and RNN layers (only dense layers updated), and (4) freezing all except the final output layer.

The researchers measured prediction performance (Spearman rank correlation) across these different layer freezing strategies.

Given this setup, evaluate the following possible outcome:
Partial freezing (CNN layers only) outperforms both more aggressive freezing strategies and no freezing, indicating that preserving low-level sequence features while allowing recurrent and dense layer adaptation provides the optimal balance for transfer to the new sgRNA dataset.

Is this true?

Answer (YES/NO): NO